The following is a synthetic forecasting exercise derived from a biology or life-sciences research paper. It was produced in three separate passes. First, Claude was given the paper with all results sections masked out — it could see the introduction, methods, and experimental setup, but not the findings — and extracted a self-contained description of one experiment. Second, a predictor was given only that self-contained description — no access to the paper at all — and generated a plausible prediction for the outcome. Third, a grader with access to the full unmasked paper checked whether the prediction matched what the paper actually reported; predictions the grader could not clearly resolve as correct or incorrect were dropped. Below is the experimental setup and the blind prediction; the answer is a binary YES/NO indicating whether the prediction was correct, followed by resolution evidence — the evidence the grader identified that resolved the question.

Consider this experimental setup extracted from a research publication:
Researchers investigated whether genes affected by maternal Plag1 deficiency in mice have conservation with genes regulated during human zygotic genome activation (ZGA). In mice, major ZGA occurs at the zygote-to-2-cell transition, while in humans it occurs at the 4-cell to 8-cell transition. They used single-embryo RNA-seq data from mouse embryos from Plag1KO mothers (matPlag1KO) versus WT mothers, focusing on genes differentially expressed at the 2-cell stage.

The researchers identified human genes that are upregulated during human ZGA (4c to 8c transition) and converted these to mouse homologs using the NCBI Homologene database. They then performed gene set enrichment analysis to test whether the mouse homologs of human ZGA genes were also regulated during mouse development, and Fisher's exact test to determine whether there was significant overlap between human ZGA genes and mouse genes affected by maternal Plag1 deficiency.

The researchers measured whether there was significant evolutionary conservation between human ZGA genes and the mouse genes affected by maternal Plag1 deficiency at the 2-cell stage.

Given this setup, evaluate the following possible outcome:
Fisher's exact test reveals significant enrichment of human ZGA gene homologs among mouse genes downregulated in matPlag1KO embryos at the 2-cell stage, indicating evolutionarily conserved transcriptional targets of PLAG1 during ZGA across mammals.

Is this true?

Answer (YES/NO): YES